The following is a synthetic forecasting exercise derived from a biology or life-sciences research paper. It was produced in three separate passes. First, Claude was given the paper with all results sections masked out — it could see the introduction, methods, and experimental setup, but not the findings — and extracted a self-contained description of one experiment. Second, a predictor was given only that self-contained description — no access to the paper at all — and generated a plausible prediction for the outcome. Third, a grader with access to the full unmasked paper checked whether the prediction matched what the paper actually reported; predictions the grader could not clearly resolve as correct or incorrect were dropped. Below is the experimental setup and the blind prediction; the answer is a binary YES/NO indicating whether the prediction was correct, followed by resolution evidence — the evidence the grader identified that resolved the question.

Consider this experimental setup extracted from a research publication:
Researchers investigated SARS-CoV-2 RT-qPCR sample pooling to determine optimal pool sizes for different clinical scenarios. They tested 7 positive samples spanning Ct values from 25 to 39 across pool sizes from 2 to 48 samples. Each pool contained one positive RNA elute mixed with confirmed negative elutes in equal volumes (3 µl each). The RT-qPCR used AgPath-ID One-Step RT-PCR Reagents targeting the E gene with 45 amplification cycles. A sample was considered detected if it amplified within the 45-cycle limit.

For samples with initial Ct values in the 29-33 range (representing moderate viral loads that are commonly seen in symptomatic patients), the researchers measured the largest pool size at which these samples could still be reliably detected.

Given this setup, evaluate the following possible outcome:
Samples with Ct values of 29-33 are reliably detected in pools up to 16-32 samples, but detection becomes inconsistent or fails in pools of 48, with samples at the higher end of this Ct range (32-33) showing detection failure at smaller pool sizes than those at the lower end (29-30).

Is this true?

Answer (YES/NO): NO